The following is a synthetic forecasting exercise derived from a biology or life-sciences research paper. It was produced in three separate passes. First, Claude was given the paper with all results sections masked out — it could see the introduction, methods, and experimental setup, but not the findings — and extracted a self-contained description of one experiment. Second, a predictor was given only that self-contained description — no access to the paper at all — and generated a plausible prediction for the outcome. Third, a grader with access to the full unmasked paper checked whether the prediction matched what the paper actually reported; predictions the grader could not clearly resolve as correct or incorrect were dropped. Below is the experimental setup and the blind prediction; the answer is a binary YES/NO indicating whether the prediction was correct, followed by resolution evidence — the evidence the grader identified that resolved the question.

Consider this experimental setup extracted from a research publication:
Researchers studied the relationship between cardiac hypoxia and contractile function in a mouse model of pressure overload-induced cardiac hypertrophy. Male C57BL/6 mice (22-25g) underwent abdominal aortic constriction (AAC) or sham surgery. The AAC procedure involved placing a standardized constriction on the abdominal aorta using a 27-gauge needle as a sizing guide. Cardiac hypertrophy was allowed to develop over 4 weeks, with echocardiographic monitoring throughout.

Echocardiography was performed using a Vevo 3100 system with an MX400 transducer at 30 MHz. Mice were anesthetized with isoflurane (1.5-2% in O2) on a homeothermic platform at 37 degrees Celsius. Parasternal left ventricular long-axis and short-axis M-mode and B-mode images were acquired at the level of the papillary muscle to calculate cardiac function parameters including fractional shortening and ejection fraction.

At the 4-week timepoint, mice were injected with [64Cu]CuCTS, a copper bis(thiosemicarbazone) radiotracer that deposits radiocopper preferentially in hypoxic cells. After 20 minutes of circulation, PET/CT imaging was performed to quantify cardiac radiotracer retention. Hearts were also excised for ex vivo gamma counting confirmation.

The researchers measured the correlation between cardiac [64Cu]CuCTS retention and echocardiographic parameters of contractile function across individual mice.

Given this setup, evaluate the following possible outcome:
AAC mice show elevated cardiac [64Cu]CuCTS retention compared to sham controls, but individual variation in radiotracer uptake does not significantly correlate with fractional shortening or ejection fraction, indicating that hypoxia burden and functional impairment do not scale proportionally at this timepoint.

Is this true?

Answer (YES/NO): NO